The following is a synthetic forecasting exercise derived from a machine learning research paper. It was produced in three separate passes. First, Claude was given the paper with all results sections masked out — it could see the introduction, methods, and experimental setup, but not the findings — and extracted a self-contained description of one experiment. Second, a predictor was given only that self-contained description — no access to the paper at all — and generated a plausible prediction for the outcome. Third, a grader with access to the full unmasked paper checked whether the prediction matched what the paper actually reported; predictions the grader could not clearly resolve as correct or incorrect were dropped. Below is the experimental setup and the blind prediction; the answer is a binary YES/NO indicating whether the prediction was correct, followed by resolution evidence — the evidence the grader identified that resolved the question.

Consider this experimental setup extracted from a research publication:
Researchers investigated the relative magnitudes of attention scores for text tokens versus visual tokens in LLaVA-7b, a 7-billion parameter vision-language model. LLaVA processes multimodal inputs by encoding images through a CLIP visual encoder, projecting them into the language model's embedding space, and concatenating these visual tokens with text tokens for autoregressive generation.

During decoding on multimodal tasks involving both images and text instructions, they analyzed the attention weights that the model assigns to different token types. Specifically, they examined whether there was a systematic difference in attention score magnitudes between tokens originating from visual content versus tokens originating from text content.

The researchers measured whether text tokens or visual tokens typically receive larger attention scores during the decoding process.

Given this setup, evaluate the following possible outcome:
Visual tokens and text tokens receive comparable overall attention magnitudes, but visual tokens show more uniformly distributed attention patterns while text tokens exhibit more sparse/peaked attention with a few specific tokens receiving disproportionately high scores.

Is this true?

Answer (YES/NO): NO